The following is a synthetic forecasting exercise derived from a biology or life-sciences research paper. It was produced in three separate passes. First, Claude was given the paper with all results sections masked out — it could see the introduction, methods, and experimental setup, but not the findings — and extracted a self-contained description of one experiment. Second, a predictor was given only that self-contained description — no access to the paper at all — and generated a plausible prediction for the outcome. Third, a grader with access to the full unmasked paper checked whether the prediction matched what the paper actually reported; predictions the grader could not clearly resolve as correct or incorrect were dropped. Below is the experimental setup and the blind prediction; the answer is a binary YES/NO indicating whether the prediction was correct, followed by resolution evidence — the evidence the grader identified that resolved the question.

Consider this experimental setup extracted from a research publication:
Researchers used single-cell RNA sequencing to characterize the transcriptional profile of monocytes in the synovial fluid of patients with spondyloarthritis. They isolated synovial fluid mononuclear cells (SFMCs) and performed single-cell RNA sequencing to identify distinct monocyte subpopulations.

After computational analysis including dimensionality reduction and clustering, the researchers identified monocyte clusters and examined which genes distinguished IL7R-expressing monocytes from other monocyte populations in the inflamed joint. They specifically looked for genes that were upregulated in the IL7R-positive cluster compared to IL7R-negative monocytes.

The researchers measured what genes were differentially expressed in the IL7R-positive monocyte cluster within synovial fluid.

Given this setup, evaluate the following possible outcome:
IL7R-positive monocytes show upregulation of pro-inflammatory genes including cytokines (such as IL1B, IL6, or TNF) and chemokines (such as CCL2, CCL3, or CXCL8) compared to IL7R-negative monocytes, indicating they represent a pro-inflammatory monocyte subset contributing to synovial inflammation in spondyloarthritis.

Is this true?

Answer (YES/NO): NO